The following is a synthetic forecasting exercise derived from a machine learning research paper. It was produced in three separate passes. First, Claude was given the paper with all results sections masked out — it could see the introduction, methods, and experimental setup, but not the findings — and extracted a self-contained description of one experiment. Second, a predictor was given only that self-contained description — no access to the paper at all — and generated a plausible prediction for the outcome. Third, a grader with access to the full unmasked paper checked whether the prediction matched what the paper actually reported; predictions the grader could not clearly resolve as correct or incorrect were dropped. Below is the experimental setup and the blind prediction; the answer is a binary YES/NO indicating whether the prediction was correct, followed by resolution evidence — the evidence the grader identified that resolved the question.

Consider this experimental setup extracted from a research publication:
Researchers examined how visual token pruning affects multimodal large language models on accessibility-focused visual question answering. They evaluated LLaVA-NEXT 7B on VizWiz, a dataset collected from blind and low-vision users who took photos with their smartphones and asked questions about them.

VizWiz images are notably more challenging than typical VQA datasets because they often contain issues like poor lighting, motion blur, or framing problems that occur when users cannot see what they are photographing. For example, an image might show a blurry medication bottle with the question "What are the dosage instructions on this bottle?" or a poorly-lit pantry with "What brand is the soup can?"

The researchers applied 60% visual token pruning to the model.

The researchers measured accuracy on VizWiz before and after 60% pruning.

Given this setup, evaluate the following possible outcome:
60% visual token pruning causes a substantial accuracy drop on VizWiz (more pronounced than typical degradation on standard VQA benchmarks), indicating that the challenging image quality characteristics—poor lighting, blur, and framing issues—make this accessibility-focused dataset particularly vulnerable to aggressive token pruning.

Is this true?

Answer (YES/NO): NO